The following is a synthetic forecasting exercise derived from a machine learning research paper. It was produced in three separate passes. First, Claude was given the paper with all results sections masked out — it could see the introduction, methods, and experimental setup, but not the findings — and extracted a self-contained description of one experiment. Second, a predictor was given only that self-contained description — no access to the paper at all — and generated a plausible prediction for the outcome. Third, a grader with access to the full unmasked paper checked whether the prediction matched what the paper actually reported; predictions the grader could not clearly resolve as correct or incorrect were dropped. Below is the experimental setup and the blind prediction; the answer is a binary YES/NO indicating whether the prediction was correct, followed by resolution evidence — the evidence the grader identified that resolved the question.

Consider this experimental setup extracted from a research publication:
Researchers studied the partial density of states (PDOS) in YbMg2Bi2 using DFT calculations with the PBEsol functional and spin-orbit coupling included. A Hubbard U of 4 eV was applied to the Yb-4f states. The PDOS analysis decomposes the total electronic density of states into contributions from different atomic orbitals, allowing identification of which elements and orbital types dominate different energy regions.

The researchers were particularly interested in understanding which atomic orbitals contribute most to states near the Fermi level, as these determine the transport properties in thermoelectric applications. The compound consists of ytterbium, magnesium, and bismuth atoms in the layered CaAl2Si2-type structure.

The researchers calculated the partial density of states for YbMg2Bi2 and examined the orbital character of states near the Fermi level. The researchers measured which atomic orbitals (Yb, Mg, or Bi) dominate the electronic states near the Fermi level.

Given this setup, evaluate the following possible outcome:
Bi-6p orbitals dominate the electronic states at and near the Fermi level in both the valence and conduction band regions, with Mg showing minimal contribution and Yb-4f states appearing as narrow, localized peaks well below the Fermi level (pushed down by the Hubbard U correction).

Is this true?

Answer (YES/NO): NO